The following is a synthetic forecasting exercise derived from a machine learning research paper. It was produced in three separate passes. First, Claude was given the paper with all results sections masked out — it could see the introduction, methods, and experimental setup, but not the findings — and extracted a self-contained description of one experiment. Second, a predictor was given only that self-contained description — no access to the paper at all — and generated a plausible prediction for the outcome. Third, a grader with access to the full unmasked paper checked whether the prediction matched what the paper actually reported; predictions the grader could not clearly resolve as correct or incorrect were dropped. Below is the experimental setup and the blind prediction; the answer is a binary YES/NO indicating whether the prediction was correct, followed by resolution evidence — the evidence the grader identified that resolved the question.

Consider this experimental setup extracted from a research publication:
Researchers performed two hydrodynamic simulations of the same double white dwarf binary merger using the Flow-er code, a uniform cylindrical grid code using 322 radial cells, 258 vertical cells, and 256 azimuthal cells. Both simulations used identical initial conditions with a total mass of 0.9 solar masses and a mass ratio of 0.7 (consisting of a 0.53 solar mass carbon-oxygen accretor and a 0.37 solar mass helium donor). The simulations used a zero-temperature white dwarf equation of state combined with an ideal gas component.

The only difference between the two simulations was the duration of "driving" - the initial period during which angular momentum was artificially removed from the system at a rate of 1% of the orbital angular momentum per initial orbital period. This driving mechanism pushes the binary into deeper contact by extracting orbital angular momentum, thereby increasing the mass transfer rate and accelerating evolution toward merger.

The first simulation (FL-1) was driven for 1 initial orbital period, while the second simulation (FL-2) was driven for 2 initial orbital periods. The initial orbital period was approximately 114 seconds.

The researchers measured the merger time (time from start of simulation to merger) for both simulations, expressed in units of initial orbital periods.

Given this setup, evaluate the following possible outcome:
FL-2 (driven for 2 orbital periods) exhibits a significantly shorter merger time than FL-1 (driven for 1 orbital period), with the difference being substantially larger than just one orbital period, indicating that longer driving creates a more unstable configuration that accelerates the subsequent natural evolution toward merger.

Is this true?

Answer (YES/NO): YES